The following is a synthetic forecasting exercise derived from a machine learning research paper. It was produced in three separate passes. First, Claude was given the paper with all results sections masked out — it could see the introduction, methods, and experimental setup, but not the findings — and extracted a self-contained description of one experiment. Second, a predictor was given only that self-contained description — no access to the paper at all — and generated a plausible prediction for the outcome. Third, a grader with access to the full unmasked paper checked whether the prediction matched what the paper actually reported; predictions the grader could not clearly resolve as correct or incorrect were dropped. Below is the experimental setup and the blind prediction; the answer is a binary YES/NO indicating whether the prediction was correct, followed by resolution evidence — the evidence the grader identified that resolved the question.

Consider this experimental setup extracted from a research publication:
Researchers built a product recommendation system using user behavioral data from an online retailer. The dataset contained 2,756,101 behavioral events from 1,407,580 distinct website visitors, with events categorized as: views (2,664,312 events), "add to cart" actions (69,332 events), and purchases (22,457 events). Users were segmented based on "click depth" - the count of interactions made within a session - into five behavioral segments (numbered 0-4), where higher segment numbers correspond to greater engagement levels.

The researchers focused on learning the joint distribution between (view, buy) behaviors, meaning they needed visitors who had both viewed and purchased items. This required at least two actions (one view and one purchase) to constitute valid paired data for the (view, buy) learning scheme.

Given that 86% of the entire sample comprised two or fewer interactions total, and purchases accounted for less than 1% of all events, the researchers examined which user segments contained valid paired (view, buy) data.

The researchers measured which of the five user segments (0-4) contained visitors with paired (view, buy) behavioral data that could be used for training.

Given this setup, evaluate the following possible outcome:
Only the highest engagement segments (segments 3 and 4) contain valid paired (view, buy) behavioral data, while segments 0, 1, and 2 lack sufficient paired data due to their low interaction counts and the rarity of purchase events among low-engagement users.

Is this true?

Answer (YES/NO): NO